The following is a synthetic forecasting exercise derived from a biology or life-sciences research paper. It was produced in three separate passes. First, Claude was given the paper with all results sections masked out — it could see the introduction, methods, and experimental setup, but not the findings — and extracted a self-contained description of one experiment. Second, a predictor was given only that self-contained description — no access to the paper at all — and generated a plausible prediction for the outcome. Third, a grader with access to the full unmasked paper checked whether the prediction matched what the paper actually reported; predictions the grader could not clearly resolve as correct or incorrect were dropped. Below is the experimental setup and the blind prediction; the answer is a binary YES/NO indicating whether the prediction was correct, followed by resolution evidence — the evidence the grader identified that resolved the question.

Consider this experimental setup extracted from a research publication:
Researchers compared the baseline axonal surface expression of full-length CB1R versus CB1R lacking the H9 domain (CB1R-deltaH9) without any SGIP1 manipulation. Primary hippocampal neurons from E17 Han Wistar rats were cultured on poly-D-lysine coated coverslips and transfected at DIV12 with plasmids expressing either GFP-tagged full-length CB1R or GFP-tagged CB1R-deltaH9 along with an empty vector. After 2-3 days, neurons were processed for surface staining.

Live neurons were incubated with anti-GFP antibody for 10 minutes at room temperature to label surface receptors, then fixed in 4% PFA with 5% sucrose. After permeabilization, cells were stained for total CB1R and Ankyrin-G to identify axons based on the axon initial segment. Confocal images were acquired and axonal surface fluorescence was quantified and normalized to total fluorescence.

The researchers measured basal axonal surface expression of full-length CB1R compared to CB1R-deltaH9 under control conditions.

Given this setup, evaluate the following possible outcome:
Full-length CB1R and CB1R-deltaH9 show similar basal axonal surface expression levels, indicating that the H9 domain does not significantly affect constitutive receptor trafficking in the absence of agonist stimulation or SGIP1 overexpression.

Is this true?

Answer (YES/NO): NO